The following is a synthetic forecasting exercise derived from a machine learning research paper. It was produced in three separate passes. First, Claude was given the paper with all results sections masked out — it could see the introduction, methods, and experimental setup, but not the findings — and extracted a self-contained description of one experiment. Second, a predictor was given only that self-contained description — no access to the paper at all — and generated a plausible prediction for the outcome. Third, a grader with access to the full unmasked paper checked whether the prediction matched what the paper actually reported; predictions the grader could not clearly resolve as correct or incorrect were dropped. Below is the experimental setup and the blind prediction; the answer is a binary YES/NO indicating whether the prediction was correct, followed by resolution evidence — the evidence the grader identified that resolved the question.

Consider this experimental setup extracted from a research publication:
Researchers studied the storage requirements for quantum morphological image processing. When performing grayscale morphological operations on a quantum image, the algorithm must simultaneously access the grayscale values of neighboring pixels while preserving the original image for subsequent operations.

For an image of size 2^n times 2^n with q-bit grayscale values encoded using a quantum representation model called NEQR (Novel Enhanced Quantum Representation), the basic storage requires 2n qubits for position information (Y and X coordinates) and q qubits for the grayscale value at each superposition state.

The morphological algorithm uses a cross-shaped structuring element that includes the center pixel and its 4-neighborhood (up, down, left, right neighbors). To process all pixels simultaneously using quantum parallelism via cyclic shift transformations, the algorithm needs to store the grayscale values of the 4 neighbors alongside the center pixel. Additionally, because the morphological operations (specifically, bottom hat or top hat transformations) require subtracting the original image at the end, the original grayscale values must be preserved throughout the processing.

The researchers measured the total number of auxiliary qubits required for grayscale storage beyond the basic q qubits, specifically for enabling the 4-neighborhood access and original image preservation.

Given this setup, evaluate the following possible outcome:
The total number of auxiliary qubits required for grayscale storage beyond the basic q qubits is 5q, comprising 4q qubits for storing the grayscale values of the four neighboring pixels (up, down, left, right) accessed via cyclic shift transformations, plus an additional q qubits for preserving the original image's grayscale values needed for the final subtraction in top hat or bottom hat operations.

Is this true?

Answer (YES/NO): YES